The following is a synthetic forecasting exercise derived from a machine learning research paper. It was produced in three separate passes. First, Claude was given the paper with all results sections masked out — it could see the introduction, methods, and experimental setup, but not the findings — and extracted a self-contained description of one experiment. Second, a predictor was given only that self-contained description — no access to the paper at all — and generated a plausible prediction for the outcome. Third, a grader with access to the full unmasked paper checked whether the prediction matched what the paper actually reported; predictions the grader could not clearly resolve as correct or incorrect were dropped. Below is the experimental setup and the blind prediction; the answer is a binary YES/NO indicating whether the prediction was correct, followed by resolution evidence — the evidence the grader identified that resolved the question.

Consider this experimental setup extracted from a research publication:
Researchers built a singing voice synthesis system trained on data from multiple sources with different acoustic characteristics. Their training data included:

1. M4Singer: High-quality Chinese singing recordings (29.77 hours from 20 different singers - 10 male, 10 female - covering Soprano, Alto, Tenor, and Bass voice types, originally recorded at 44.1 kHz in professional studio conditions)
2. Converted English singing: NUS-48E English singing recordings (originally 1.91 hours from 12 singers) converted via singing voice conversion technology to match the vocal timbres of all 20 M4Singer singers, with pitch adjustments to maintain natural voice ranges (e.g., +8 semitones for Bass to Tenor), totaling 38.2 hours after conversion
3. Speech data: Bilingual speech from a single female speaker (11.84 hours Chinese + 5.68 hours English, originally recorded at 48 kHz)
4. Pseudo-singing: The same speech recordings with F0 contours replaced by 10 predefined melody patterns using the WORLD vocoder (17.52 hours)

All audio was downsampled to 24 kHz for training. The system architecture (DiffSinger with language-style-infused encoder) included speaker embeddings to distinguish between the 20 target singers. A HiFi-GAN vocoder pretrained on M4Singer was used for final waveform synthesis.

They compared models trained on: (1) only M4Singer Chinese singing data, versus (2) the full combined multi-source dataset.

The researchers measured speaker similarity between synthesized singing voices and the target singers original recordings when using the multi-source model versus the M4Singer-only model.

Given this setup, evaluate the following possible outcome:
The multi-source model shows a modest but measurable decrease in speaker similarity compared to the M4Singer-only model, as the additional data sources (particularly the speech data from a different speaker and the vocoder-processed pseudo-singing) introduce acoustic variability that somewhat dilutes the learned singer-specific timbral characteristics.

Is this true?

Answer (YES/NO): YES